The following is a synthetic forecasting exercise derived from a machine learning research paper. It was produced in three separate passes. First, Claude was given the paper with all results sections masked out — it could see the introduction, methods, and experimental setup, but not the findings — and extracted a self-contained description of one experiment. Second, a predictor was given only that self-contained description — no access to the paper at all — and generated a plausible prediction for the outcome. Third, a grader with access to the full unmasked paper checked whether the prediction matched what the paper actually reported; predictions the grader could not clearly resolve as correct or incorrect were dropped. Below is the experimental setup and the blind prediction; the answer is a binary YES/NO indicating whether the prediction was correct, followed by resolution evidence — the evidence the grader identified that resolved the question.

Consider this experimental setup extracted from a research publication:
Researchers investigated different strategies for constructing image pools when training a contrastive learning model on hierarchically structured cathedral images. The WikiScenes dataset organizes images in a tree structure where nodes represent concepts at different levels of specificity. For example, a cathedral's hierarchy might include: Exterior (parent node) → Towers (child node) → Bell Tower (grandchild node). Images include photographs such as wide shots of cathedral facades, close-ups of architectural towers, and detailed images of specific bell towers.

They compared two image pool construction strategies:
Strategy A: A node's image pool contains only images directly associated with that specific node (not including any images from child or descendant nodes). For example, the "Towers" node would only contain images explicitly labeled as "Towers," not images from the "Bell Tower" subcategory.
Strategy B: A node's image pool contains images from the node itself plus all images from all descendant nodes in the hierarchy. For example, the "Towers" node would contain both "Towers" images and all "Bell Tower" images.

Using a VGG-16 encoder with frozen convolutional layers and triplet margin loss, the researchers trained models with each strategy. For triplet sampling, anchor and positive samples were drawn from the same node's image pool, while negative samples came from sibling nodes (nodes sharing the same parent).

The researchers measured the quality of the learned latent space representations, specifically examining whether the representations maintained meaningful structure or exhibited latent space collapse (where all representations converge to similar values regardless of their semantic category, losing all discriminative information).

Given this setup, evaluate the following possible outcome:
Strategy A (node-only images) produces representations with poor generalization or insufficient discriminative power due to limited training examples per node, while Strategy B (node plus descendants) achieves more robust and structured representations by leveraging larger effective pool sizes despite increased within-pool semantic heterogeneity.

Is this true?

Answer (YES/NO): YES